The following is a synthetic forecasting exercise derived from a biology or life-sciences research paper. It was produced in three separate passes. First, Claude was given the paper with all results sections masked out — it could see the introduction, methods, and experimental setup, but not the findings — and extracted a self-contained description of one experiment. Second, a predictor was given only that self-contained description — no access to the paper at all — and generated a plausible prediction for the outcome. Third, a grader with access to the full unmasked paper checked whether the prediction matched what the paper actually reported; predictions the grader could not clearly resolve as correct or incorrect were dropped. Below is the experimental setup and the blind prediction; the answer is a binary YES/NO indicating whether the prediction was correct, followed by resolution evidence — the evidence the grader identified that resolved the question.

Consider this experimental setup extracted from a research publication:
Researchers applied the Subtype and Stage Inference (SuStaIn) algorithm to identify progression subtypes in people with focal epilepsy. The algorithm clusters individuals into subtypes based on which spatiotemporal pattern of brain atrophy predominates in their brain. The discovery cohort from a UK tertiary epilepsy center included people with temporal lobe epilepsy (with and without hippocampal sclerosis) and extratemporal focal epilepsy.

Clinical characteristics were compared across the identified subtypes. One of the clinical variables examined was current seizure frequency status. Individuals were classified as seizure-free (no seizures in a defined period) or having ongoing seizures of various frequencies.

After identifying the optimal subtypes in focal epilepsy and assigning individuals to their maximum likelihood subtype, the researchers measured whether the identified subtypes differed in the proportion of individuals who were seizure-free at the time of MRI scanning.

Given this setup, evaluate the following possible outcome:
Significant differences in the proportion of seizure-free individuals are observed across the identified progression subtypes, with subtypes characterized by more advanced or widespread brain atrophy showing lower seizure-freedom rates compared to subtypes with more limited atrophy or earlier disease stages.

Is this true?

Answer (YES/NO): NO